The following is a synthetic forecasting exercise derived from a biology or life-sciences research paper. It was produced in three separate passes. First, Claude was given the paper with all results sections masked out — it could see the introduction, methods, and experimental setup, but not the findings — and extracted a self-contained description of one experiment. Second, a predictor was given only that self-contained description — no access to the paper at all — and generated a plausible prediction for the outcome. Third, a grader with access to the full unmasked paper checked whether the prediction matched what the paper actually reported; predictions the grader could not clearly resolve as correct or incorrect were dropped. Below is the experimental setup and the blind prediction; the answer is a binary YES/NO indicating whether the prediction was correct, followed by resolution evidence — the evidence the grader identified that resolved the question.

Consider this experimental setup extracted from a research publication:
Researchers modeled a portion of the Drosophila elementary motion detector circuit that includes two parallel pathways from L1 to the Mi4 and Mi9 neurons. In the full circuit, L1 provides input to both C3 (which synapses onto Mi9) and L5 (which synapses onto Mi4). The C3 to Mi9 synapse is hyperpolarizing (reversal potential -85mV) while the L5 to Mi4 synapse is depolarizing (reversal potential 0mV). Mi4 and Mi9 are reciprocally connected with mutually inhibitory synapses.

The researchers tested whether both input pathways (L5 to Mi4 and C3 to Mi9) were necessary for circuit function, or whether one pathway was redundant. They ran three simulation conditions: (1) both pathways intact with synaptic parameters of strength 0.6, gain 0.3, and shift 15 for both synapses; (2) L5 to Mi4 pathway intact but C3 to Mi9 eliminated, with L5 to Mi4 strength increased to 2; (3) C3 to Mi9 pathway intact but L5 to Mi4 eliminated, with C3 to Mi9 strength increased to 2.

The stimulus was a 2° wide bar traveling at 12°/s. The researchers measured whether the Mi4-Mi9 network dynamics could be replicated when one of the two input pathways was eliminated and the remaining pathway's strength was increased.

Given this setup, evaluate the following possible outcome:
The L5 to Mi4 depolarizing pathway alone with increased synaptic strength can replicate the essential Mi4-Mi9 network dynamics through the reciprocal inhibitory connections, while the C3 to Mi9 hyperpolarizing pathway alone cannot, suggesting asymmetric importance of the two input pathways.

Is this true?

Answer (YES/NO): NO